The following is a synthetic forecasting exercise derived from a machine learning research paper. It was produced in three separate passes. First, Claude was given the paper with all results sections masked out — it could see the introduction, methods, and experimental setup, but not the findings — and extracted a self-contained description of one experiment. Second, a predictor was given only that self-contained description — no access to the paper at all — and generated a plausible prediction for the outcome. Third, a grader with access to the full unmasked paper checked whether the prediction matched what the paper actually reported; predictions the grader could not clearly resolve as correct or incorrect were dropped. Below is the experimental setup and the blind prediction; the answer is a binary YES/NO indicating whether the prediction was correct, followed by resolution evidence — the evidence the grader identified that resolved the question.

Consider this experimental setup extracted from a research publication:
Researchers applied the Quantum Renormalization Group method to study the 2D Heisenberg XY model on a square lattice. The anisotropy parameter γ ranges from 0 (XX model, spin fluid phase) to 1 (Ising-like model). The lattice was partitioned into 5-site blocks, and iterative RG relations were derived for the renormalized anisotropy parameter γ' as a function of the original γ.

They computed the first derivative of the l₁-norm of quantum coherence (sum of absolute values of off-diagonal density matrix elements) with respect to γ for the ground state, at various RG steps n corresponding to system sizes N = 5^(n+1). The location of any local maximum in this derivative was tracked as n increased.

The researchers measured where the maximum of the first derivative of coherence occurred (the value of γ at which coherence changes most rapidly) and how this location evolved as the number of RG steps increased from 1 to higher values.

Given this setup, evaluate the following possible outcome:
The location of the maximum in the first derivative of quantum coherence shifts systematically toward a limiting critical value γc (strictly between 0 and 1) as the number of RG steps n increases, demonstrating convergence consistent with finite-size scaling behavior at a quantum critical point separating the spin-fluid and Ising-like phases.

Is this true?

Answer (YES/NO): NO